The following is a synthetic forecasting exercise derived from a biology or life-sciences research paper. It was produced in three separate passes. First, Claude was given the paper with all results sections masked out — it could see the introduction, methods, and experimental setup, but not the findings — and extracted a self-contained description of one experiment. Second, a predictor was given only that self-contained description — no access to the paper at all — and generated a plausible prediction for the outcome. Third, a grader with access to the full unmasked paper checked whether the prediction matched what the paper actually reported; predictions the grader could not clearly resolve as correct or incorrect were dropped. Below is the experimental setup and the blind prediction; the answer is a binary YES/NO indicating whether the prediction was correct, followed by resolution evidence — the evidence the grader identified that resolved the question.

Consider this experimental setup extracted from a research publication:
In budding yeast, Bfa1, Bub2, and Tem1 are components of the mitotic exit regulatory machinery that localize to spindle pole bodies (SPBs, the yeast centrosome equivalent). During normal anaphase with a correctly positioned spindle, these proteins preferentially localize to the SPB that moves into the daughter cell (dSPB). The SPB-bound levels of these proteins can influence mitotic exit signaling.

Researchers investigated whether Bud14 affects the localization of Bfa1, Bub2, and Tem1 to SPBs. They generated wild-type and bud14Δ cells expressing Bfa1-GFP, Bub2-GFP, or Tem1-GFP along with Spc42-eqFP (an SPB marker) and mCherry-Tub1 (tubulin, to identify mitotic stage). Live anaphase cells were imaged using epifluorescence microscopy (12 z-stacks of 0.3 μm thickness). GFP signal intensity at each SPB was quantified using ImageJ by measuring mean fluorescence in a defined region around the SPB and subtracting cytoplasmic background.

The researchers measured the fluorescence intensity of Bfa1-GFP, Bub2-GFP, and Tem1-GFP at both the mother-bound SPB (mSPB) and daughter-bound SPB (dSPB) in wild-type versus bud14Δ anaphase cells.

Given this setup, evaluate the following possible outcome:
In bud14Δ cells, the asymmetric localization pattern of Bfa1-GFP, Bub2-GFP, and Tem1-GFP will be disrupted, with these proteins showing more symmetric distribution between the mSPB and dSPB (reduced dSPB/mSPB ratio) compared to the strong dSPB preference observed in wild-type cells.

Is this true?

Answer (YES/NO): NO